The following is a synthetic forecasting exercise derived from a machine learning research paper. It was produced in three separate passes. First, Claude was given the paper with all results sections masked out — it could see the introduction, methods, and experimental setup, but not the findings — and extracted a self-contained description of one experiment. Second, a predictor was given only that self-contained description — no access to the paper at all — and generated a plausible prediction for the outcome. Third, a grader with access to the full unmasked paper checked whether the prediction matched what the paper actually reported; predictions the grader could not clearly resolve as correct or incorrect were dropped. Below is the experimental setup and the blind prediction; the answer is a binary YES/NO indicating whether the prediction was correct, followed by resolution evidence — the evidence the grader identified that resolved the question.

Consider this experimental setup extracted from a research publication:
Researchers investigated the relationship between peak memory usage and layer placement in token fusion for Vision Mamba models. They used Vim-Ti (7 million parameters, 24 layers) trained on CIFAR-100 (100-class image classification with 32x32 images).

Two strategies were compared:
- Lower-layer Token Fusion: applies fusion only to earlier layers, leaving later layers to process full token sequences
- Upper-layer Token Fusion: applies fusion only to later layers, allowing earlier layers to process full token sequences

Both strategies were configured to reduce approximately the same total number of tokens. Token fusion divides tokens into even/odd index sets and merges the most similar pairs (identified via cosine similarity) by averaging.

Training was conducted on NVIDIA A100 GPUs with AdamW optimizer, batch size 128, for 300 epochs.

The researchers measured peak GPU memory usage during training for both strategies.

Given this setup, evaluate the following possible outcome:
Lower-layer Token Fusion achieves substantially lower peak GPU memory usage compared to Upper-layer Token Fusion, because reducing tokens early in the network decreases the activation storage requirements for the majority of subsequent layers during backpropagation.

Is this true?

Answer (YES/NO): YES